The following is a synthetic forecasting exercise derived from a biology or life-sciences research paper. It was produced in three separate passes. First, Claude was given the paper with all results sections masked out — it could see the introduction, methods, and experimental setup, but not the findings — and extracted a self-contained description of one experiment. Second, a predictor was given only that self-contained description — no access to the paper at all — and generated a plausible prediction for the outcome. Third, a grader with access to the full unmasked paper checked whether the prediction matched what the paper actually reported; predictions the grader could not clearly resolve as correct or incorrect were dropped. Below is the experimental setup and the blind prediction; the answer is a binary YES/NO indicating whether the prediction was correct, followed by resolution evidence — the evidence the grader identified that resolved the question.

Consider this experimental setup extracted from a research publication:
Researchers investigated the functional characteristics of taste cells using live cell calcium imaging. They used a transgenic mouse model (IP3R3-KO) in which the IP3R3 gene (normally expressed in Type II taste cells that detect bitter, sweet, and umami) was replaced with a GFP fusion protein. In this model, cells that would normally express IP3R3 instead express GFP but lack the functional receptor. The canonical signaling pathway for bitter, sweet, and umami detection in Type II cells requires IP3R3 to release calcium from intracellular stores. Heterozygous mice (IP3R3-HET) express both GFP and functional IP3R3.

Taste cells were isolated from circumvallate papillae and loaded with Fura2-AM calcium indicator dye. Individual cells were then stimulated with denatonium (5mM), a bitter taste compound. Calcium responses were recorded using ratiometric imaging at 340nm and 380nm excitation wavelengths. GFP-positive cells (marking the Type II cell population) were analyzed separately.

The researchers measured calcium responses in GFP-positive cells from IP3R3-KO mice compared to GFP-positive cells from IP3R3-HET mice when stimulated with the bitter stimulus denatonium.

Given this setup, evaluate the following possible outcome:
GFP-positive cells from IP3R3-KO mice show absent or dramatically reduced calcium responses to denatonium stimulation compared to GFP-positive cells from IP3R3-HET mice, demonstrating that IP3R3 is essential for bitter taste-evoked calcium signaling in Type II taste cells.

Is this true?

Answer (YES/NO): YES